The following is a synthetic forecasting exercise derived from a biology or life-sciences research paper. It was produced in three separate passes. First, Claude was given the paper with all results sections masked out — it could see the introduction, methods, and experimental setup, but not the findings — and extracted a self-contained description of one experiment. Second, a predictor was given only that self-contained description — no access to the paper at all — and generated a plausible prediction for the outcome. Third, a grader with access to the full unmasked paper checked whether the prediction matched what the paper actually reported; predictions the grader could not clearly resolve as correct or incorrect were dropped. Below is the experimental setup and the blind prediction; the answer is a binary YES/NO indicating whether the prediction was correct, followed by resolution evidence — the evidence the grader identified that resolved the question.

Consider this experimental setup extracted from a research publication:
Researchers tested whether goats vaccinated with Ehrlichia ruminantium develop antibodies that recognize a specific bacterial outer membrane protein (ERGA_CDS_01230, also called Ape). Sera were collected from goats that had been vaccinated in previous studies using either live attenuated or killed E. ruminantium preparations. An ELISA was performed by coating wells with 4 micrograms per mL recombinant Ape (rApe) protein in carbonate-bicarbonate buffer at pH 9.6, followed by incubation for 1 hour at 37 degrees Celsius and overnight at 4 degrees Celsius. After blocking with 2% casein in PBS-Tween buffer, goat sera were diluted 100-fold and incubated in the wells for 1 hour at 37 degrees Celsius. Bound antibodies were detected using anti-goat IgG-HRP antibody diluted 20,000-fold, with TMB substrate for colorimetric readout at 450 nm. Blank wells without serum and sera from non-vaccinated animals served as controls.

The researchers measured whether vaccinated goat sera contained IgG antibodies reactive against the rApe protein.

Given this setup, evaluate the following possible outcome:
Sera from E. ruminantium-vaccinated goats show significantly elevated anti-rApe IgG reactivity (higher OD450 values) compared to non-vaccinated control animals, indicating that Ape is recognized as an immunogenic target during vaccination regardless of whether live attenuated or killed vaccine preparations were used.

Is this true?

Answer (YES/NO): YES